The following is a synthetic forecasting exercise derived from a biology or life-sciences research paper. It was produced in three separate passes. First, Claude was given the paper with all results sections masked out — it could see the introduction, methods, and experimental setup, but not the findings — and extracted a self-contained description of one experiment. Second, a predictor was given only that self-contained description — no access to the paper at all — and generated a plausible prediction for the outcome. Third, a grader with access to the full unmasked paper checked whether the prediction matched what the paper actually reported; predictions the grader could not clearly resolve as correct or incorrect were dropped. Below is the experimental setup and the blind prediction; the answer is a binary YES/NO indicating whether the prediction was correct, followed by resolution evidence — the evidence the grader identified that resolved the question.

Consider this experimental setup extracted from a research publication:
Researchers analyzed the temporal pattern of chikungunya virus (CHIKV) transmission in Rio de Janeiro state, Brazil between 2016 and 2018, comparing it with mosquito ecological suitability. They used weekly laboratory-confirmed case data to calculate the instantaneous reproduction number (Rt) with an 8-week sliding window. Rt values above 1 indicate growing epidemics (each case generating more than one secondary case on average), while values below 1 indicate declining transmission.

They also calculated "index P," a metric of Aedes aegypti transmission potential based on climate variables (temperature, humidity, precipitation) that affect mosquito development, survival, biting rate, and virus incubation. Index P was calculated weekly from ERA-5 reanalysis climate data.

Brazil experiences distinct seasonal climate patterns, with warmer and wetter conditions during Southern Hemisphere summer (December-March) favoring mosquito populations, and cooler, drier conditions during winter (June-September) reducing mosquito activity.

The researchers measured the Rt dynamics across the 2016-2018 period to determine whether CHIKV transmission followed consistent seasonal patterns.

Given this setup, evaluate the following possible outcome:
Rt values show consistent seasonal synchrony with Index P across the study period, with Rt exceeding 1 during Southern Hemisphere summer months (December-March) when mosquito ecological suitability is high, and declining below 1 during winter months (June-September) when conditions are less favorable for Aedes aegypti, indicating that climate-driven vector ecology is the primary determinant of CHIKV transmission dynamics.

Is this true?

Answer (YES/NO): NO